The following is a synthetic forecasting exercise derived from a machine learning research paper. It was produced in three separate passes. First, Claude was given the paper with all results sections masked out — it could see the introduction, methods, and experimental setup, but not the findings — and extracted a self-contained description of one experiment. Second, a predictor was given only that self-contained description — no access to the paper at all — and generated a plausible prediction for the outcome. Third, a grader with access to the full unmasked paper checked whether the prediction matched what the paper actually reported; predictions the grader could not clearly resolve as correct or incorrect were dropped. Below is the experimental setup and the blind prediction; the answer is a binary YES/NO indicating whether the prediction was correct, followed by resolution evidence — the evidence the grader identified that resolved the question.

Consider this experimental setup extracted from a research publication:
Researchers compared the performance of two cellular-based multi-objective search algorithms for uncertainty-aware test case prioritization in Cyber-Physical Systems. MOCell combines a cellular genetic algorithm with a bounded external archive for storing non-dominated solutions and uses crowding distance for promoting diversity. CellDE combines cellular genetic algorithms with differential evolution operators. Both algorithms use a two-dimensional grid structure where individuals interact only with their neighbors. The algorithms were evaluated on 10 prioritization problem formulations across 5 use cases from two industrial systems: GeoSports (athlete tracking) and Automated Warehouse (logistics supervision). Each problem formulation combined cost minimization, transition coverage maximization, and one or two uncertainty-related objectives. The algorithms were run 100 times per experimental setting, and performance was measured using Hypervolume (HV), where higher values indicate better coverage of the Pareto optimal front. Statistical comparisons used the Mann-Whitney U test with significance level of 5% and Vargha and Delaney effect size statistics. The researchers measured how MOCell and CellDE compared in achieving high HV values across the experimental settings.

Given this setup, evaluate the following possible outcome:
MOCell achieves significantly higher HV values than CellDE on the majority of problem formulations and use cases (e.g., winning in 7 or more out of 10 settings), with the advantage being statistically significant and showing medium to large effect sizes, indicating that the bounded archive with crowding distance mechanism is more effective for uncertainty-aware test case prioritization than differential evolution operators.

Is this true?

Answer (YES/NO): NO